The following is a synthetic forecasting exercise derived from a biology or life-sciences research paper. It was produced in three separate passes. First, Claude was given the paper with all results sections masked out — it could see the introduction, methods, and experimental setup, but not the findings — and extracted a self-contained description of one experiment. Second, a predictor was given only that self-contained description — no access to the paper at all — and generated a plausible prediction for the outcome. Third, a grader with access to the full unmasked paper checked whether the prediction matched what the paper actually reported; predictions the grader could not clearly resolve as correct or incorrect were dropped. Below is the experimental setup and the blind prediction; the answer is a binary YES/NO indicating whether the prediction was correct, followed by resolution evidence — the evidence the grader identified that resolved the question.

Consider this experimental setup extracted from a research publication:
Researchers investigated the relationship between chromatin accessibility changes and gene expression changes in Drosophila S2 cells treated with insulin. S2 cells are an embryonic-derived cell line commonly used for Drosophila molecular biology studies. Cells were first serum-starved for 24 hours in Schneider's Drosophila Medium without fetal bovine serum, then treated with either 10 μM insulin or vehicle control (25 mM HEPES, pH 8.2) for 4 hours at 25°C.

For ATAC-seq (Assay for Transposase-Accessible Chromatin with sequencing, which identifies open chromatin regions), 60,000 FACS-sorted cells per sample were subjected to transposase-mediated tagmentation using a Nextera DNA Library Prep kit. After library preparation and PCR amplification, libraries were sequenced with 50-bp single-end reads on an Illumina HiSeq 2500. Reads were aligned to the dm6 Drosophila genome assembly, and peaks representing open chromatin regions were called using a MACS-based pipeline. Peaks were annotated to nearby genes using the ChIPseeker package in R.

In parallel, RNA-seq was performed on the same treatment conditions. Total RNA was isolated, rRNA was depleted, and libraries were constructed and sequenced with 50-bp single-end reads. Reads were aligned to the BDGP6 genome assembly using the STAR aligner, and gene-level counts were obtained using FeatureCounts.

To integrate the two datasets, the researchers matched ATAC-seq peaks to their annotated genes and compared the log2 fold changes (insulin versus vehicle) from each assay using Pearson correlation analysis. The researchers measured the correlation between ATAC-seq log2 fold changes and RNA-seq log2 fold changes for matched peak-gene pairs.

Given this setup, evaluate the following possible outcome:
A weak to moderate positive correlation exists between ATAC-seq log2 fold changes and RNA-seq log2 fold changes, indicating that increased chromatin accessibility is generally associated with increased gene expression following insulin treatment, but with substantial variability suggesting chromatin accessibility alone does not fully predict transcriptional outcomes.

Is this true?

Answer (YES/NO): NO